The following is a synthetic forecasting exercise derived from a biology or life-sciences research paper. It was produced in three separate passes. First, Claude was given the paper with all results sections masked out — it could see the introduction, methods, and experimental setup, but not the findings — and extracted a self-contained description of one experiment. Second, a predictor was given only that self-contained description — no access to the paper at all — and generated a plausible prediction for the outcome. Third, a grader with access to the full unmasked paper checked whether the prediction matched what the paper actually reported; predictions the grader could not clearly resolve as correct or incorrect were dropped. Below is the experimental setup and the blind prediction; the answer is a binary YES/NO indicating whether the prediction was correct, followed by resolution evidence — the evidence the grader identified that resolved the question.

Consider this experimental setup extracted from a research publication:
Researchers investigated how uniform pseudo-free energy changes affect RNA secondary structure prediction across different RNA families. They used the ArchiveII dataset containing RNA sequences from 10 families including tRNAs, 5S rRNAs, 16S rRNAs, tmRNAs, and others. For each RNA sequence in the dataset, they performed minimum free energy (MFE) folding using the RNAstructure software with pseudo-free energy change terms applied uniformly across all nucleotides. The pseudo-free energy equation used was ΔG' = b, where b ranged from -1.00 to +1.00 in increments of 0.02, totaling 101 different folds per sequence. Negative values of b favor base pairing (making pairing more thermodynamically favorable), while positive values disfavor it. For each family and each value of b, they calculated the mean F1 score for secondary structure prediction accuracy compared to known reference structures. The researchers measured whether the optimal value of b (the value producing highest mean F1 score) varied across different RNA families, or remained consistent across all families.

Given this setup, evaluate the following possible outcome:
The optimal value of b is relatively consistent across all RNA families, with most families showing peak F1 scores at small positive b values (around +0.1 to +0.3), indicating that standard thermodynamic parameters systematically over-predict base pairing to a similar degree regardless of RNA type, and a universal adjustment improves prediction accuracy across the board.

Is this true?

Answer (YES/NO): NO